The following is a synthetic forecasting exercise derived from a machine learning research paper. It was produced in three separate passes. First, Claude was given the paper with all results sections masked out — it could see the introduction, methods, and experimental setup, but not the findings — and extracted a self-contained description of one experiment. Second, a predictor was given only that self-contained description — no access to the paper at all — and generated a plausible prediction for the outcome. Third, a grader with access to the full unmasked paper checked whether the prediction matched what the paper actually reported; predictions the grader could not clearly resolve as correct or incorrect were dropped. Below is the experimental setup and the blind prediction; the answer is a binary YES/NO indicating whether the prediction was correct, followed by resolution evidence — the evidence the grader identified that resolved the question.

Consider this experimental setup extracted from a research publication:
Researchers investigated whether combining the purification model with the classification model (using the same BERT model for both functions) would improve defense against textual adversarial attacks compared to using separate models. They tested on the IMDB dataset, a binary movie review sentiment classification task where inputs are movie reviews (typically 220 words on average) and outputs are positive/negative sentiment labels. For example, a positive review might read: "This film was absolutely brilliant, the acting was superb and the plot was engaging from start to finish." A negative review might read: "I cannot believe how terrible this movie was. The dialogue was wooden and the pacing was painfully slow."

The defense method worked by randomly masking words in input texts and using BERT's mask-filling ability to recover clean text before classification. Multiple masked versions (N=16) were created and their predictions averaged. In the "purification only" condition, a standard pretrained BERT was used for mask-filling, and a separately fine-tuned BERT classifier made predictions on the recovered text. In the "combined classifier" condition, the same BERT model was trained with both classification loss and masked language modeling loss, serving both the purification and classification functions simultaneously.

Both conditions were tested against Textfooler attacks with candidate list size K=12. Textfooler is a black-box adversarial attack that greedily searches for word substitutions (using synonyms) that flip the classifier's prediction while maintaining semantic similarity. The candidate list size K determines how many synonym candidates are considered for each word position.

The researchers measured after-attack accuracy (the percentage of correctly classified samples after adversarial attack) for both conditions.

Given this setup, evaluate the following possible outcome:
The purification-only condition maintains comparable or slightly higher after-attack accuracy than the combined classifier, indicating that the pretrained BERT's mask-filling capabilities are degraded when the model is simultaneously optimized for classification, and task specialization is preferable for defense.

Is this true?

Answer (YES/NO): NO